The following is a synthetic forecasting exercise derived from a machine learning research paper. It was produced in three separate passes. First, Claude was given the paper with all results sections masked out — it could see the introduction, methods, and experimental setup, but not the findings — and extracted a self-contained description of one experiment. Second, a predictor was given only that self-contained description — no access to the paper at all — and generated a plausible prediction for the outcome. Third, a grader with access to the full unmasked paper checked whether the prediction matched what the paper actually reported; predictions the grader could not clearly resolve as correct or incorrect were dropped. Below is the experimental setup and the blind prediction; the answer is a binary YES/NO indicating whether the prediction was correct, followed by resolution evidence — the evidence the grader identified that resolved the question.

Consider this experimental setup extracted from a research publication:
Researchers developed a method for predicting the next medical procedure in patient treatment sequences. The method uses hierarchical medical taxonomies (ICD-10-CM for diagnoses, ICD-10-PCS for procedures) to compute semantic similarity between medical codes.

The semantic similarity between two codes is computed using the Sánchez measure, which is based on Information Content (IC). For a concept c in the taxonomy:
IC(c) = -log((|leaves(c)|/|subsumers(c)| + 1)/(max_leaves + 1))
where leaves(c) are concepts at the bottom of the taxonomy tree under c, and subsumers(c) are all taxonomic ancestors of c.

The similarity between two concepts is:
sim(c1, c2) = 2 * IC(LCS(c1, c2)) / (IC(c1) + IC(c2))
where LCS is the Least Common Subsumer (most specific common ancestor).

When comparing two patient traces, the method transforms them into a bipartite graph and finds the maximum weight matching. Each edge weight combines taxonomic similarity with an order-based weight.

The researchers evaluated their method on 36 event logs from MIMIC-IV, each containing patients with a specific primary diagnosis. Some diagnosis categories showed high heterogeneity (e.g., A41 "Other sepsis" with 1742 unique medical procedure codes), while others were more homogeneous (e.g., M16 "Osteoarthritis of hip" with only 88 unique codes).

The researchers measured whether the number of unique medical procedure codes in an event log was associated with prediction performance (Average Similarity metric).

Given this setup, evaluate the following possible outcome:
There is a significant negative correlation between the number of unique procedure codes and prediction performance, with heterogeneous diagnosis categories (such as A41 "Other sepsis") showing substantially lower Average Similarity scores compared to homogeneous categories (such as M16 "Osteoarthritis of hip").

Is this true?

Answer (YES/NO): YES